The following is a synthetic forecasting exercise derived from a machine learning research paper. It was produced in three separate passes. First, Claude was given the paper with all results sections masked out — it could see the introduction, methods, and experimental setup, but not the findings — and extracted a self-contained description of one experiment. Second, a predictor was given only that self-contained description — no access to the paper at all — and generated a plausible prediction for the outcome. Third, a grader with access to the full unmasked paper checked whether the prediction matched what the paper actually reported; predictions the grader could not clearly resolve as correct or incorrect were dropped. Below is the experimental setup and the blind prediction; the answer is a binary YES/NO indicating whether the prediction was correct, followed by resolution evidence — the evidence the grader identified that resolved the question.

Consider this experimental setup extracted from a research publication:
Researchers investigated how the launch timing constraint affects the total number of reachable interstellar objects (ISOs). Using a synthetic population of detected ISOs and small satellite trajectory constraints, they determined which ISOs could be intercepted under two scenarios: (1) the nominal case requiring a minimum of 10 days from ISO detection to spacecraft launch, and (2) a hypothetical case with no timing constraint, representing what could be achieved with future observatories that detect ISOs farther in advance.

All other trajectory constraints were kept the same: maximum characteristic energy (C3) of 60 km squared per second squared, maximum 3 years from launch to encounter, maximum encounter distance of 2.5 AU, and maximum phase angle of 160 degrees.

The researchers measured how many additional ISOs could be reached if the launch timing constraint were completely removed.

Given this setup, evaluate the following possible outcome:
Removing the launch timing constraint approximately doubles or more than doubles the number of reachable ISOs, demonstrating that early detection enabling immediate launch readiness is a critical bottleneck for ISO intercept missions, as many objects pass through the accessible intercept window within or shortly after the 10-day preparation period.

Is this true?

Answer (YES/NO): YES